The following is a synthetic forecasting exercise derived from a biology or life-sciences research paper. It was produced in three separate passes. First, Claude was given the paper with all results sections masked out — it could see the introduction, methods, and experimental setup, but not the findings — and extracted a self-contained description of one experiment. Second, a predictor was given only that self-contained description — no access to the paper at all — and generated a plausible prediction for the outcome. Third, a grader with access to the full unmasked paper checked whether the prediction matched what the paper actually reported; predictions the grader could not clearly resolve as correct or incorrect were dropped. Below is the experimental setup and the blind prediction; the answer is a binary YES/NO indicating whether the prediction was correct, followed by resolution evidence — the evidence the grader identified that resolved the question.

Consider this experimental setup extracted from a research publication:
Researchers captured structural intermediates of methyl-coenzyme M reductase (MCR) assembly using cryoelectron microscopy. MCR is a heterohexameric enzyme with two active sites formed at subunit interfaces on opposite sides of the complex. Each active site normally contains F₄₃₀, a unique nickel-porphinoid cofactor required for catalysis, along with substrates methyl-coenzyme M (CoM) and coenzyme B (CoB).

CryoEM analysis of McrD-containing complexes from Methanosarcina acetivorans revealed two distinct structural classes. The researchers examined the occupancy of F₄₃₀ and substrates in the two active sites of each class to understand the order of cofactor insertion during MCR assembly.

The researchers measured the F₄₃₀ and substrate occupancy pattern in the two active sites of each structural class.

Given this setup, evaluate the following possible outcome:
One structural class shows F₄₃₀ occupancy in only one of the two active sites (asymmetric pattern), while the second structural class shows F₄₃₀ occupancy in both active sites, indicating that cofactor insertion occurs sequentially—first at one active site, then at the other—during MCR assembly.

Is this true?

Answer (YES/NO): NO